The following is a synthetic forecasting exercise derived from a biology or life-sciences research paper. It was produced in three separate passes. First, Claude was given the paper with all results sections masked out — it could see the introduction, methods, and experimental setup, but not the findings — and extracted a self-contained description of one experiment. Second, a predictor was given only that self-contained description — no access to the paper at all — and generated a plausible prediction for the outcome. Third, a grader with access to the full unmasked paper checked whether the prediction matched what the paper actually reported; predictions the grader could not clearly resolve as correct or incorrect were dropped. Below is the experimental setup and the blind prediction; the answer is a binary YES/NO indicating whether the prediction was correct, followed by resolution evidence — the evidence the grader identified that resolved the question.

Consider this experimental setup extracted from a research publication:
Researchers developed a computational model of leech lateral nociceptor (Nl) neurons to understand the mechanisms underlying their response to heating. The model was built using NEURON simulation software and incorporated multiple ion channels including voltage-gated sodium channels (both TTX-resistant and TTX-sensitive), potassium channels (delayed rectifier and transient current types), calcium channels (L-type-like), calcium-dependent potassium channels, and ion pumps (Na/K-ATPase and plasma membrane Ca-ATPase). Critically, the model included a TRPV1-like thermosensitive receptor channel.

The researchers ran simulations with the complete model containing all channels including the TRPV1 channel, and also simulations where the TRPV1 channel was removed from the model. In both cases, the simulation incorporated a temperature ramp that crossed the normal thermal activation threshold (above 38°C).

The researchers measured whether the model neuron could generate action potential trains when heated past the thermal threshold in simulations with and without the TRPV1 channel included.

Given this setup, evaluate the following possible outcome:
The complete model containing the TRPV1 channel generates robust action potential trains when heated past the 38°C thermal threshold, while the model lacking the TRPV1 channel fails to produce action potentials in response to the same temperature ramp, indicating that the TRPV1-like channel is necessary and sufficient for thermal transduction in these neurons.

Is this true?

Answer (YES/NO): YES